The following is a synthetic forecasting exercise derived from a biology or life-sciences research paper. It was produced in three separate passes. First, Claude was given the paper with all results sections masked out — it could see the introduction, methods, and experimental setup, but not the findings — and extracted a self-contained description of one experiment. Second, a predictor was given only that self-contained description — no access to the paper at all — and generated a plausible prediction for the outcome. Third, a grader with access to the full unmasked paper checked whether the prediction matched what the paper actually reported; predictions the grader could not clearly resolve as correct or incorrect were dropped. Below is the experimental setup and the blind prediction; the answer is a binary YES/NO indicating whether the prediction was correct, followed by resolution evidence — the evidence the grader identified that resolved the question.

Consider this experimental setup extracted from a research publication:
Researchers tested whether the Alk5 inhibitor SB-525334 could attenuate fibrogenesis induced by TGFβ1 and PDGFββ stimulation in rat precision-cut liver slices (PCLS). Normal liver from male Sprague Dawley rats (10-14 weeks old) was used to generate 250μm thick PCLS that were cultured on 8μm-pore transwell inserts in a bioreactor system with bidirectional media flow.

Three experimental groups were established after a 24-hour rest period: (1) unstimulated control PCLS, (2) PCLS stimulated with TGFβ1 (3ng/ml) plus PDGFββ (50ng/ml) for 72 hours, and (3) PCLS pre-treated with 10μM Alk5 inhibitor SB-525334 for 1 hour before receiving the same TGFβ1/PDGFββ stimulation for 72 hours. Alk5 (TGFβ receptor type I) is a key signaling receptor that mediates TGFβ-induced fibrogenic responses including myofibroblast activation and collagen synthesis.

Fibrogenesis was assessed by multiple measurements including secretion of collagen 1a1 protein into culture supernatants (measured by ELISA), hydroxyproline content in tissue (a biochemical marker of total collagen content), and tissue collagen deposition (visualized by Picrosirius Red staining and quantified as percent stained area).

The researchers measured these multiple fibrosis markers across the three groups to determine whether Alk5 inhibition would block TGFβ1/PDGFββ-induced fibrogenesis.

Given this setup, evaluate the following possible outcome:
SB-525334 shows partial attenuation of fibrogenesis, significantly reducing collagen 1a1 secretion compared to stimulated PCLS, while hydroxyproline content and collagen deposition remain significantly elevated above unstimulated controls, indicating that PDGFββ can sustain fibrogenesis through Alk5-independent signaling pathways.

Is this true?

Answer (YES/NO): NO